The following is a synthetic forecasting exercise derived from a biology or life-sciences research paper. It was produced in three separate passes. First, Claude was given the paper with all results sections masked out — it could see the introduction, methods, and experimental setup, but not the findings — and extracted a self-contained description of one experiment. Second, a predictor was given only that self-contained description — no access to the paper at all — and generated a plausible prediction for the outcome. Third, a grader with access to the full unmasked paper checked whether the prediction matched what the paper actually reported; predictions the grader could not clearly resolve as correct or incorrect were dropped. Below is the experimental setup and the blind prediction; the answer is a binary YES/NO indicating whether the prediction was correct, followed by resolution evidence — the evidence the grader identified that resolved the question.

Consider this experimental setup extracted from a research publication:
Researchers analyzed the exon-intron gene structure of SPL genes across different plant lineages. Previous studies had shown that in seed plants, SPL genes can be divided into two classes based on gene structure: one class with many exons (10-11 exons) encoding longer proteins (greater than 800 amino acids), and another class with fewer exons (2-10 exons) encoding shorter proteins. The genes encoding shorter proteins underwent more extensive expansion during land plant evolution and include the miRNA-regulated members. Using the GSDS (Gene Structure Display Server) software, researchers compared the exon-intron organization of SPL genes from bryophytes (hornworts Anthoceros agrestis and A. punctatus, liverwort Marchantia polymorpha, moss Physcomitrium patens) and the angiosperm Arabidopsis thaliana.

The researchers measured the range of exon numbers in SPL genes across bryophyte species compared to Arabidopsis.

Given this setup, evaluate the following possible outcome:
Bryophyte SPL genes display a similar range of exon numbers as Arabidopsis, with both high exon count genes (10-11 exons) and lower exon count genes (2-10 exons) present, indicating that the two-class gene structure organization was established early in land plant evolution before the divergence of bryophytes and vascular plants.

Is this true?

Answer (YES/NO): NO